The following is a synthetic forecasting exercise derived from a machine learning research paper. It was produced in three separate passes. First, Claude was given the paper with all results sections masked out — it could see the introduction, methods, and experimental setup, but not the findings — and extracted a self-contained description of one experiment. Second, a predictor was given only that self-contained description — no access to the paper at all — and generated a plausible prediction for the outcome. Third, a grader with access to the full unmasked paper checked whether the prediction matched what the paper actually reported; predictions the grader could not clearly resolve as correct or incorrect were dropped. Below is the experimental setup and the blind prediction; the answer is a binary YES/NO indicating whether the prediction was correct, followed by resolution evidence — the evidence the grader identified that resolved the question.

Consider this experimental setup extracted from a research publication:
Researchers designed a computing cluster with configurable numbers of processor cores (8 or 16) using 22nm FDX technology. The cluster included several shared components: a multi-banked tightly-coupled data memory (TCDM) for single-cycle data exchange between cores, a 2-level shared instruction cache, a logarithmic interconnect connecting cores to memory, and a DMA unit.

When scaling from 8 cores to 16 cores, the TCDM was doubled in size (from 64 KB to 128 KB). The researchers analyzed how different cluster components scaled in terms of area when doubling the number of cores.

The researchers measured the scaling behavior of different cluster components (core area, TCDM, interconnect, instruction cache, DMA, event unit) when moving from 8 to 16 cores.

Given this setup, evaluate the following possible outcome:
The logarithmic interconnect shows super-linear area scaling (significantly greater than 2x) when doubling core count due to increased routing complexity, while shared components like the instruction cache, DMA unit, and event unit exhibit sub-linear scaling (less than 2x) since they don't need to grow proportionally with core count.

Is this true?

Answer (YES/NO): NO